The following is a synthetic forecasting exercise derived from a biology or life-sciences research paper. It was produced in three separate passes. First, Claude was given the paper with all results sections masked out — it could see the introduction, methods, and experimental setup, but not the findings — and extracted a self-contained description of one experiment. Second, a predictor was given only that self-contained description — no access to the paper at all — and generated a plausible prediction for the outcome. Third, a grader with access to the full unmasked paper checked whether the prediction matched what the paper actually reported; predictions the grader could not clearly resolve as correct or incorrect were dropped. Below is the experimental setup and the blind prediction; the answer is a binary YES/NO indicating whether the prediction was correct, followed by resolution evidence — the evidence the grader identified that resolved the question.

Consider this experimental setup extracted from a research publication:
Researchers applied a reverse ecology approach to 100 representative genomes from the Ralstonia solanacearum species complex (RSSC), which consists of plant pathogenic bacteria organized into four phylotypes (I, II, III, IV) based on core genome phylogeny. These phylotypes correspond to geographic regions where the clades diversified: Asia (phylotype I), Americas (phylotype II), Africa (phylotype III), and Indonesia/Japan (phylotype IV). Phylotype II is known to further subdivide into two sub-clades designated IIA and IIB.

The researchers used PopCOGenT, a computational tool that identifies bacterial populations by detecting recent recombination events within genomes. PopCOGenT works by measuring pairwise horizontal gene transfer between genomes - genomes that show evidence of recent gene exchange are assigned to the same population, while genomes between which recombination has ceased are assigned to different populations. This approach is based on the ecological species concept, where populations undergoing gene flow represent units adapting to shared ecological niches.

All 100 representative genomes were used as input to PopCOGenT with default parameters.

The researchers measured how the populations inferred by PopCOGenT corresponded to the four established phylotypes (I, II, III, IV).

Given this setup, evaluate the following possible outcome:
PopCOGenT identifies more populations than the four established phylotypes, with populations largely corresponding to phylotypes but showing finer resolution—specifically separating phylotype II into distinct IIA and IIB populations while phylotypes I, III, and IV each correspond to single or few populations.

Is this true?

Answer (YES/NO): NO